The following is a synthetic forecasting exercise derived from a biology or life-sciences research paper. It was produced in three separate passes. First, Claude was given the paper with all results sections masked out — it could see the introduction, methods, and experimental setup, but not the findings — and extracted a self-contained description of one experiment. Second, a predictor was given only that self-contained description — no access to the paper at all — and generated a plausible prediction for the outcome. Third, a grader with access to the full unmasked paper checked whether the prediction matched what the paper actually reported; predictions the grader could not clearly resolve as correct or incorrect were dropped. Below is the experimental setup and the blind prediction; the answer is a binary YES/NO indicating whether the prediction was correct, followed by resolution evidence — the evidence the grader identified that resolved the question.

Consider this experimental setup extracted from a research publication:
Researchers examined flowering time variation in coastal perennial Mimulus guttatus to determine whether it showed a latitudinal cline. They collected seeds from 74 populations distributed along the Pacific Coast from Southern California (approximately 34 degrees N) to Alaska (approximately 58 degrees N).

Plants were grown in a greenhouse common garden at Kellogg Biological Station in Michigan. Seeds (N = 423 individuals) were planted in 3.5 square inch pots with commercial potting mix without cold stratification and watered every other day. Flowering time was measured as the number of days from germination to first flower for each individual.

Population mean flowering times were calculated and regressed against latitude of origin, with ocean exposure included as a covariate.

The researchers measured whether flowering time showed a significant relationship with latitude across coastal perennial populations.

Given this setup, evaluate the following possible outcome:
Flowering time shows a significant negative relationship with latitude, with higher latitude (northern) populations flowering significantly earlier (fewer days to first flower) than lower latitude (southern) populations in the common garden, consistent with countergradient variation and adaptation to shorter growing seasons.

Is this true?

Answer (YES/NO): NO